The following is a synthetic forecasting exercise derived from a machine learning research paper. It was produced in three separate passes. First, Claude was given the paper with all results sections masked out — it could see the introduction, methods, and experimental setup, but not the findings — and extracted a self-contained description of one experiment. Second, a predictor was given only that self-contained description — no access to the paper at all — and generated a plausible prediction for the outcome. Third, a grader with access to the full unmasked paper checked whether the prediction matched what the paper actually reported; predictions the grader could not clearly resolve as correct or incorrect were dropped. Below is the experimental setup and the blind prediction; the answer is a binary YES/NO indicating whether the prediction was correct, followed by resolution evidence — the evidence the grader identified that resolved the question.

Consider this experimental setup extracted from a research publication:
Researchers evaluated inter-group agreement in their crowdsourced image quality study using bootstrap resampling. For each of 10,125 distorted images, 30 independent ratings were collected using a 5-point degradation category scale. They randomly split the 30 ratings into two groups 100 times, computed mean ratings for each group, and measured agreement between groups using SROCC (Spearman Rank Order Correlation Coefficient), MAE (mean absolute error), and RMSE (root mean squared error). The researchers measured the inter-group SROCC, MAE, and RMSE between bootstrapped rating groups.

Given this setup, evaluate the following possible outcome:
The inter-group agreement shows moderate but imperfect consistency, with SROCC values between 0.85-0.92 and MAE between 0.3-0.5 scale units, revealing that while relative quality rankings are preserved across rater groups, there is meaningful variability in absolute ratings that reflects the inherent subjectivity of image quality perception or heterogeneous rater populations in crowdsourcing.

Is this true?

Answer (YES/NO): NO